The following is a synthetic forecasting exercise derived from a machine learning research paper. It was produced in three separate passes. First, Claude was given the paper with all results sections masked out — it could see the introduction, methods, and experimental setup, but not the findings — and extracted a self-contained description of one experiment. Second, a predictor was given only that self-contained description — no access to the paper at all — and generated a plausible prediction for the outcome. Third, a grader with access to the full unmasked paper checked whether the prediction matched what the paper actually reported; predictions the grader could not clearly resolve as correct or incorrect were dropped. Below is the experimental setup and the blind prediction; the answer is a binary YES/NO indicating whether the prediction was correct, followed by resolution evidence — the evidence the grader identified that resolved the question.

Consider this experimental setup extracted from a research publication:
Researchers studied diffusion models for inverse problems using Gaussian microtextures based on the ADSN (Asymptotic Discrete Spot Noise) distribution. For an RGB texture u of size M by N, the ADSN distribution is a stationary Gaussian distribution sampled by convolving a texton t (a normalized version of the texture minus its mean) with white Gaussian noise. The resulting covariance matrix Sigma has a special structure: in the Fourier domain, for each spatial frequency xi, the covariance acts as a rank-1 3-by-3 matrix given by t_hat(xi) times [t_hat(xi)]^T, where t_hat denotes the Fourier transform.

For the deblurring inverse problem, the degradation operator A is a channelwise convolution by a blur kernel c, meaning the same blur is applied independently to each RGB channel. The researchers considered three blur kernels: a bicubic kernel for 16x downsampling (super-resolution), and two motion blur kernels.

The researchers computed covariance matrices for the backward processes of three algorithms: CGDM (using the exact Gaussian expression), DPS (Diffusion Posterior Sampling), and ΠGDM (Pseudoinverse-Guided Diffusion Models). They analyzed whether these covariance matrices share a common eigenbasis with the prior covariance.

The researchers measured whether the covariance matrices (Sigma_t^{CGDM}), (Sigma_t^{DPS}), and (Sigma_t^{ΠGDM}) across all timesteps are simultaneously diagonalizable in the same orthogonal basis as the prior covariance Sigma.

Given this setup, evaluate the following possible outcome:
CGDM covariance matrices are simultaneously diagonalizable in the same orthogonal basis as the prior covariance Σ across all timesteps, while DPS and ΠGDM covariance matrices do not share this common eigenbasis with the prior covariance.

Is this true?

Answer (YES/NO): NO